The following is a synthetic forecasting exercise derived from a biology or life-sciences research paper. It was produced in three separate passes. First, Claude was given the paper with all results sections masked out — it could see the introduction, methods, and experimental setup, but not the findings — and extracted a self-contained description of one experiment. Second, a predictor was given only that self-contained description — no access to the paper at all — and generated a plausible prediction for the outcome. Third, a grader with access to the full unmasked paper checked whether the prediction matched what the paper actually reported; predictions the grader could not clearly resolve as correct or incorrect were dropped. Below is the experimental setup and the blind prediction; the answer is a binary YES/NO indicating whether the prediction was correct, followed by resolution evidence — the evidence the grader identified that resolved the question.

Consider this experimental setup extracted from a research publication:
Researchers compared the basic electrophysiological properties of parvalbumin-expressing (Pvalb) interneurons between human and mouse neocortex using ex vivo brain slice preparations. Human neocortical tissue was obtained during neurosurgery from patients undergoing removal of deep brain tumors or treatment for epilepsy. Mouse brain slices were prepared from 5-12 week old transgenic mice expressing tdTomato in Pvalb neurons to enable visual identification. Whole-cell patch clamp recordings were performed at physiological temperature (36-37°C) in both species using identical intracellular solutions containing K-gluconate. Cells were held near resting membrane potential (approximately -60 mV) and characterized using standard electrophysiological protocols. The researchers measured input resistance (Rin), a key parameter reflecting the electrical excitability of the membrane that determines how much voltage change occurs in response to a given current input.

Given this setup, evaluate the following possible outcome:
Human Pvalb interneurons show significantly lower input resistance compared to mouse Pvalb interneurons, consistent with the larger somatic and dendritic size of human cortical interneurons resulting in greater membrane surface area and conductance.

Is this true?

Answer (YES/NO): NO